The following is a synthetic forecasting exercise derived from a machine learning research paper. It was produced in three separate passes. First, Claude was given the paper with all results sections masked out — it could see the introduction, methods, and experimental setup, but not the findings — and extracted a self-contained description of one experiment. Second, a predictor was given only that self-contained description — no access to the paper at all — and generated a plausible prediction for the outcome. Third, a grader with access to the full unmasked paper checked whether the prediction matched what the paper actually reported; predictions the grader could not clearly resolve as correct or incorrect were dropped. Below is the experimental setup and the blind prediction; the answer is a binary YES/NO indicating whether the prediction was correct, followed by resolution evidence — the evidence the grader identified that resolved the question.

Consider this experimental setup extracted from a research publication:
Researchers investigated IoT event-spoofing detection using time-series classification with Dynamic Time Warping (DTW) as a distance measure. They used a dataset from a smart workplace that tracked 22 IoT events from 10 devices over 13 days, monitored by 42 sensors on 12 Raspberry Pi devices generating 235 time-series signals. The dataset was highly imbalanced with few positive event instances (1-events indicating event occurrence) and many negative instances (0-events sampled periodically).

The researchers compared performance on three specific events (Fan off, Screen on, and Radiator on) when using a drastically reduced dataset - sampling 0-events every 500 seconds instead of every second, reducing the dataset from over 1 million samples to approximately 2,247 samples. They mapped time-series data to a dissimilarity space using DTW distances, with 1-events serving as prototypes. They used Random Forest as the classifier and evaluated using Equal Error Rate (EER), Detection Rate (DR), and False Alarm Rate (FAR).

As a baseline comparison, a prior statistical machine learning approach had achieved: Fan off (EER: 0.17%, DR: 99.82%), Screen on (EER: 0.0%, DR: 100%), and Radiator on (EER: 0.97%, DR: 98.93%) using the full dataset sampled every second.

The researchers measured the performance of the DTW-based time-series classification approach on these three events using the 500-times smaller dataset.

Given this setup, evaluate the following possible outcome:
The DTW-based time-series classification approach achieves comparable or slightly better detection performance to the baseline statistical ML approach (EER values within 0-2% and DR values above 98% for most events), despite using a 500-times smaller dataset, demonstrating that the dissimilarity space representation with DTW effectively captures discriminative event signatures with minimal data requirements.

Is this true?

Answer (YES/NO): NO